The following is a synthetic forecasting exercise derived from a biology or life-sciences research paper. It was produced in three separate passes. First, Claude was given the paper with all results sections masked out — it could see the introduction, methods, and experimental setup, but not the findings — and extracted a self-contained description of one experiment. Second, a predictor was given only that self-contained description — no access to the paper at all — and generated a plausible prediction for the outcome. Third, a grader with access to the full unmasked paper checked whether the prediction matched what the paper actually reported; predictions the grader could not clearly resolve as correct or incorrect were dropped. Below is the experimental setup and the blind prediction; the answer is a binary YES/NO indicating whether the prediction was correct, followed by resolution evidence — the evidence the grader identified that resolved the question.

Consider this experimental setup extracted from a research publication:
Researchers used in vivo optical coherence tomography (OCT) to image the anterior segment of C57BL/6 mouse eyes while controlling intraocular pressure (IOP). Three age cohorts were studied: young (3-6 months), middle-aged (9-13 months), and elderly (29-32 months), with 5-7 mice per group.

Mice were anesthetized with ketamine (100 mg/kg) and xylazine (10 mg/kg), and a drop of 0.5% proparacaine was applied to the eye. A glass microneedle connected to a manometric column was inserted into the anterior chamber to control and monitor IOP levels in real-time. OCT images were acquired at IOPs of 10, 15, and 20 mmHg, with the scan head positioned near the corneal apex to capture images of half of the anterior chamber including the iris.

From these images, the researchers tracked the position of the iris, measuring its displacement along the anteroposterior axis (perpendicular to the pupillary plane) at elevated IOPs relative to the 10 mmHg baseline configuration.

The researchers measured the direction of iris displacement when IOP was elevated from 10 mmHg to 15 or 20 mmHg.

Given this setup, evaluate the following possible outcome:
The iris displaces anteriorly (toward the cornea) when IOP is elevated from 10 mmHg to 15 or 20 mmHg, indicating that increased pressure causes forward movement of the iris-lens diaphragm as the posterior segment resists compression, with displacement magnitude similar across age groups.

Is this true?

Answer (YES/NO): NO